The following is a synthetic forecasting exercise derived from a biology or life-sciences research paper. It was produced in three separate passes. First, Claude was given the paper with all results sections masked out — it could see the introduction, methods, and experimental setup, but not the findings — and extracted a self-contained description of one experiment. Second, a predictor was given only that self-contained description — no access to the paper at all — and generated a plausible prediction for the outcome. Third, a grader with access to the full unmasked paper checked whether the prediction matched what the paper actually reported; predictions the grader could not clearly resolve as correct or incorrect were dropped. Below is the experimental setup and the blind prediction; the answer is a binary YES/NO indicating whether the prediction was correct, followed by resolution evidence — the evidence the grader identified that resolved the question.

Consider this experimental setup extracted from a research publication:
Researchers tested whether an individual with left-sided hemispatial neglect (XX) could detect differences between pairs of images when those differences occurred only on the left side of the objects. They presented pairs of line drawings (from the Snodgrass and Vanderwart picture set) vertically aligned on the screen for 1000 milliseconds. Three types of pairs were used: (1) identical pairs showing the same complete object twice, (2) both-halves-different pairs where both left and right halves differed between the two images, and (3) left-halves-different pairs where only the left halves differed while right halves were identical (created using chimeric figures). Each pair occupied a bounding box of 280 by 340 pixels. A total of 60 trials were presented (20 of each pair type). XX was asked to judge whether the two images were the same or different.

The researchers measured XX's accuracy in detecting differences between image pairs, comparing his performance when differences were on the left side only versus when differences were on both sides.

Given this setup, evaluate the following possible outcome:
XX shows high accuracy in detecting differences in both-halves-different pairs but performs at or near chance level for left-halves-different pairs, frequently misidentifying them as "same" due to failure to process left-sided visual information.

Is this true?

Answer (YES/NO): NO